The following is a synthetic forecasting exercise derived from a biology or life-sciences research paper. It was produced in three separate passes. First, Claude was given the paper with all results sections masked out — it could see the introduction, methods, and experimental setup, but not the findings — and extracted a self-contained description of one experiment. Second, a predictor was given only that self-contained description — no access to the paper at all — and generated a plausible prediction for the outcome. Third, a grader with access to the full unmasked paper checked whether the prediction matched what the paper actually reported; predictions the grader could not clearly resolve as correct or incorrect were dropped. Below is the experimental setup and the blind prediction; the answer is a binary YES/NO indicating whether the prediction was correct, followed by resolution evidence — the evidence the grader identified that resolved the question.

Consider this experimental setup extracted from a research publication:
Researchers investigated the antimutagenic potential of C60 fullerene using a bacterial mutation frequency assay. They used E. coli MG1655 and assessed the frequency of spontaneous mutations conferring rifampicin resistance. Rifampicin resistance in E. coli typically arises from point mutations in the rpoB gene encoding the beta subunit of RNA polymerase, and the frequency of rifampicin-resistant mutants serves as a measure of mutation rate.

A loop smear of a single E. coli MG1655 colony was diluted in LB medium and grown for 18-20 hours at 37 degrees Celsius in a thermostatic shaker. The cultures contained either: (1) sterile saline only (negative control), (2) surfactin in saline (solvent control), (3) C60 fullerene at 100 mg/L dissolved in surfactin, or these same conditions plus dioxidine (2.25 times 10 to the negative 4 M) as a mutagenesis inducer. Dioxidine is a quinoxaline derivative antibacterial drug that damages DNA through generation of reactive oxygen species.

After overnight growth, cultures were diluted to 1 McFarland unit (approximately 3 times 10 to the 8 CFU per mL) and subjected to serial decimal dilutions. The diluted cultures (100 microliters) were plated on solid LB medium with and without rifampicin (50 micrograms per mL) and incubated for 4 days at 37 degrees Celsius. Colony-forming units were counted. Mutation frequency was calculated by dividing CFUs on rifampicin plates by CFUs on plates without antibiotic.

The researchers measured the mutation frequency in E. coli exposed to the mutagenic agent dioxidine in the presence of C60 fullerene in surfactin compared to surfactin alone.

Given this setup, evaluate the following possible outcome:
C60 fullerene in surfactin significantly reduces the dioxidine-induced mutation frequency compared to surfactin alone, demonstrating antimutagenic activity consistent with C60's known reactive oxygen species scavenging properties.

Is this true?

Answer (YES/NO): YES